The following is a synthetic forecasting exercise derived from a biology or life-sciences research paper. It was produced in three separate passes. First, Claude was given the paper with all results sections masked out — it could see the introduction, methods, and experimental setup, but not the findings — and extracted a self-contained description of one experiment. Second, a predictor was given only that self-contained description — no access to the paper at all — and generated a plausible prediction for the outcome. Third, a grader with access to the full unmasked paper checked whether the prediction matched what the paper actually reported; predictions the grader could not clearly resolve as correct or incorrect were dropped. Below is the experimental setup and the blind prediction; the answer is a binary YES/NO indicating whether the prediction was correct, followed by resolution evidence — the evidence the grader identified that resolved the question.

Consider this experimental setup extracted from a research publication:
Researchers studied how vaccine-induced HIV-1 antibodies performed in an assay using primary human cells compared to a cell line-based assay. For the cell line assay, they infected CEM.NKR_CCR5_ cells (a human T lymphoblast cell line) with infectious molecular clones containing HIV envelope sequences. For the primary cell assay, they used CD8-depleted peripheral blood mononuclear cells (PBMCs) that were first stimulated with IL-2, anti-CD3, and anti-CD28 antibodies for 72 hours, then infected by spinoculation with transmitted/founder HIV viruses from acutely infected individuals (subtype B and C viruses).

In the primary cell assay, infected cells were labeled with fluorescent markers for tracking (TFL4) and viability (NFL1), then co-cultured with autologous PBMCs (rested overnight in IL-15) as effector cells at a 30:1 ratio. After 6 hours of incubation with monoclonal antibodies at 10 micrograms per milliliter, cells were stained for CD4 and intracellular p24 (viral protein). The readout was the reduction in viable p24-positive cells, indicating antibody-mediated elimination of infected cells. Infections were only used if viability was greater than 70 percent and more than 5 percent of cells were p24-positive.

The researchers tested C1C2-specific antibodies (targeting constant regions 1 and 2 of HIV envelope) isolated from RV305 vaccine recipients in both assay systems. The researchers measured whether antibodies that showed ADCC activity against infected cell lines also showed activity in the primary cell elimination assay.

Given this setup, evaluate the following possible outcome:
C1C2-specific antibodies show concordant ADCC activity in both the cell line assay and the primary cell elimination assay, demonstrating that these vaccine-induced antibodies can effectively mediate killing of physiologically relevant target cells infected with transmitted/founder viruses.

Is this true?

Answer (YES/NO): YES